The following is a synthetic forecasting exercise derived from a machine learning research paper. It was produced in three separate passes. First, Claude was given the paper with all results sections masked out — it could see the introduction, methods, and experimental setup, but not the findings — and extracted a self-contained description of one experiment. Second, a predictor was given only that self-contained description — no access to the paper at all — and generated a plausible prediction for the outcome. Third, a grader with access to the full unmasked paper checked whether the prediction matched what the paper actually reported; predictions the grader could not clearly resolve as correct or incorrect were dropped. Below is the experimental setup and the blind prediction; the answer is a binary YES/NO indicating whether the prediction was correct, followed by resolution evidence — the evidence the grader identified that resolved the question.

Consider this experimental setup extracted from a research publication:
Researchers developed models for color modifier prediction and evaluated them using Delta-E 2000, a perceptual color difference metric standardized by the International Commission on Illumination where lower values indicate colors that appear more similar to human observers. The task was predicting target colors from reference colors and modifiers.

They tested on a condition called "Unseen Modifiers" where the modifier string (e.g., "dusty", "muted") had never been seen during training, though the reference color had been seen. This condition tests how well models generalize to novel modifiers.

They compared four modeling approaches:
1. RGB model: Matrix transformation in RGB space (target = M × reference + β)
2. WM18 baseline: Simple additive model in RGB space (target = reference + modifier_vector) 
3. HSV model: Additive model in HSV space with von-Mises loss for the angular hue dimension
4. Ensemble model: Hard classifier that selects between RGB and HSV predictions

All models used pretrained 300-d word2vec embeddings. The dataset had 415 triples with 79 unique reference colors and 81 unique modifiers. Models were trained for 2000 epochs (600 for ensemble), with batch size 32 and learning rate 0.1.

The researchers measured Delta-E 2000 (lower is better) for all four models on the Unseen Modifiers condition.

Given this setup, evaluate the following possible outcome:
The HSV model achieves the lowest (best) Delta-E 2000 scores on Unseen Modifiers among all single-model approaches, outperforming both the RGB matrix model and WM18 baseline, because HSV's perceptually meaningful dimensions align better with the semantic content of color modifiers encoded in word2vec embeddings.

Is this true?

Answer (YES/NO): NO